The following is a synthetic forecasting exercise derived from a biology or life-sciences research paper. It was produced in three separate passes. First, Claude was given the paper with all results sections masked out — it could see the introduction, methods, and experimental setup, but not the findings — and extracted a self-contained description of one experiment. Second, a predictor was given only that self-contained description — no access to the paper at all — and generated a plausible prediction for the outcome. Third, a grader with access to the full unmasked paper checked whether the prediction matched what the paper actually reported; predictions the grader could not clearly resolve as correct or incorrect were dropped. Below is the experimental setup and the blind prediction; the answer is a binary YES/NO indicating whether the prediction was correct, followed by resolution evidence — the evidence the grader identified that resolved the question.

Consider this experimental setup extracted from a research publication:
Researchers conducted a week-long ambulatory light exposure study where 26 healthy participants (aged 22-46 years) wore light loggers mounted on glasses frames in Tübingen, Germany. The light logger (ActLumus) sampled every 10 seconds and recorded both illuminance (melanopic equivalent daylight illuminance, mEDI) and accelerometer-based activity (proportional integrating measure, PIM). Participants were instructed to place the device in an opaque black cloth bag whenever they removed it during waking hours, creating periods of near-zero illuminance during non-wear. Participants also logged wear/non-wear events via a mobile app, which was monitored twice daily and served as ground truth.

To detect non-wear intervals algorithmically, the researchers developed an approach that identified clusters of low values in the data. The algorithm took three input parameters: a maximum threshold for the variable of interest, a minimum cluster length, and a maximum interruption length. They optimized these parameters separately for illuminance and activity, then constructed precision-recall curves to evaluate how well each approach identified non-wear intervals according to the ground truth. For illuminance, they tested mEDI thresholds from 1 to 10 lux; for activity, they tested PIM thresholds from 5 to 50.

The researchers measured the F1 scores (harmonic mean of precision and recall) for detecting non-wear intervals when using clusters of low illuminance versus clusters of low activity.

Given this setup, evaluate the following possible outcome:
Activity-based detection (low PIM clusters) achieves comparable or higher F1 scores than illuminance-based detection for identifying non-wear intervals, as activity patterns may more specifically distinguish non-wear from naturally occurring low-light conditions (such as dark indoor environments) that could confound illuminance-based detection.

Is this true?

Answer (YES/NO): NO